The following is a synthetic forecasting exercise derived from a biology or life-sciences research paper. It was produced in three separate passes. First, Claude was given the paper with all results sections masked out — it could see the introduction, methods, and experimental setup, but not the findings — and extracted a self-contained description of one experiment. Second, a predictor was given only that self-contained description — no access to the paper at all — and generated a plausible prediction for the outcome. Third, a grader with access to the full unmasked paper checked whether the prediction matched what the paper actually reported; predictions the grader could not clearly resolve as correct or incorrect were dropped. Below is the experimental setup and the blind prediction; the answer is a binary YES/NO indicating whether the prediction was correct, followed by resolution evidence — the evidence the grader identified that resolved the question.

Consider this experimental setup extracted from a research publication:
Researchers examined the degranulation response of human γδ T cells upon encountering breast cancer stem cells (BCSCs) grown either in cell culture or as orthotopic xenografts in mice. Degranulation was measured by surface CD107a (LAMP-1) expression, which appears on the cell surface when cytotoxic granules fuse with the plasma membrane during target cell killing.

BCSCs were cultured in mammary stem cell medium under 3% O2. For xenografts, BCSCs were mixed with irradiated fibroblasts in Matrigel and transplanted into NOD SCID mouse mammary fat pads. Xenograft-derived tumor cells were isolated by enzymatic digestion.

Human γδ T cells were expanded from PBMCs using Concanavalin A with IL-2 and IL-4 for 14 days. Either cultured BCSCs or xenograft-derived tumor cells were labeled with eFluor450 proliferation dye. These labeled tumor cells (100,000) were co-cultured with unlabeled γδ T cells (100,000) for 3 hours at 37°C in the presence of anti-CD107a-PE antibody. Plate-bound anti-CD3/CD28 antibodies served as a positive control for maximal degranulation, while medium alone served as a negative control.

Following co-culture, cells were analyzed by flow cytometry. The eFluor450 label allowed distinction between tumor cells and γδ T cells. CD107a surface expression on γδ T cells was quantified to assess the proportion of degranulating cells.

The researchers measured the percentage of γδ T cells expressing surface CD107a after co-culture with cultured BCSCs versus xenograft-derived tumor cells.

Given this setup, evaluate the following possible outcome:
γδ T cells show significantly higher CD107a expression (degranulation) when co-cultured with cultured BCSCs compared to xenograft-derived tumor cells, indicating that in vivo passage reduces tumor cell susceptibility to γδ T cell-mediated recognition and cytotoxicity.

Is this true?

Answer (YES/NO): YES